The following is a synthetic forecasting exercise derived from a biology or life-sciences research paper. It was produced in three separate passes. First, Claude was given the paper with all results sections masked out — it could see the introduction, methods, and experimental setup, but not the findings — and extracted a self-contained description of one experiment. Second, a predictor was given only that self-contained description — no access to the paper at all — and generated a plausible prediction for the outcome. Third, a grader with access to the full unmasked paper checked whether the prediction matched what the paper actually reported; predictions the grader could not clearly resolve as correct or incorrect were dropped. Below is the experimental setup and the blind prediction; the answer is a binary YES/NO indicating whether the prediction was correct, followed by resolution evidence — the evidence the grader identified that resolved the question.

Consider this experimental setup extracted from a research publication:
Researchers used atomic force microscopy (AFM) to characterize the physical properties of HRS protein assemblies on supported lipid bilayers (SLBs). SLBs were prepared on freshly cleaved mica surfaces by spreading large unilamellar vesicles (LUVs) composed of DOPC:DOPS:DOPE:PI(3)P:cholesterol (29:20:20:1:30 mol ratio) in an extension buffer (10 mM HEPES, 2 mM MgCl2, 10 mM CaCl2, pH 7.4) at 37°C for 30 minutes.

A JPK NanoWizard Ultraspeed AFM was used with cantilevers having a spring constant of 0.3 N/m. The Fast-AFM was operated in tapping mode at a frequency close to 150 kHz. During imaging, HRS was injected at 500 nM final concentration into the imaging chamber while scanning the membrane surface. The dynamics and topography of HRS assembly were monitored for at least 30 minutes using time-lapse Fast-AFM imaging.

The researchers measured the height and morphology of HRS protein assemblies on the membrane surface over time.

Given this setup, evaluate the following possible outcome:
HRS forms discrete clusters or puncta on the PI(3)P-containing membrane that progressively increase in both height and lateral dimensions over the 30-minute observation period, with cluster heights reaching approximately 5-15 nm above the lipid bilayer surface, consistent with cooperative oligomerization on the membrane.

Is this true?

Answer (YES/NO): NO